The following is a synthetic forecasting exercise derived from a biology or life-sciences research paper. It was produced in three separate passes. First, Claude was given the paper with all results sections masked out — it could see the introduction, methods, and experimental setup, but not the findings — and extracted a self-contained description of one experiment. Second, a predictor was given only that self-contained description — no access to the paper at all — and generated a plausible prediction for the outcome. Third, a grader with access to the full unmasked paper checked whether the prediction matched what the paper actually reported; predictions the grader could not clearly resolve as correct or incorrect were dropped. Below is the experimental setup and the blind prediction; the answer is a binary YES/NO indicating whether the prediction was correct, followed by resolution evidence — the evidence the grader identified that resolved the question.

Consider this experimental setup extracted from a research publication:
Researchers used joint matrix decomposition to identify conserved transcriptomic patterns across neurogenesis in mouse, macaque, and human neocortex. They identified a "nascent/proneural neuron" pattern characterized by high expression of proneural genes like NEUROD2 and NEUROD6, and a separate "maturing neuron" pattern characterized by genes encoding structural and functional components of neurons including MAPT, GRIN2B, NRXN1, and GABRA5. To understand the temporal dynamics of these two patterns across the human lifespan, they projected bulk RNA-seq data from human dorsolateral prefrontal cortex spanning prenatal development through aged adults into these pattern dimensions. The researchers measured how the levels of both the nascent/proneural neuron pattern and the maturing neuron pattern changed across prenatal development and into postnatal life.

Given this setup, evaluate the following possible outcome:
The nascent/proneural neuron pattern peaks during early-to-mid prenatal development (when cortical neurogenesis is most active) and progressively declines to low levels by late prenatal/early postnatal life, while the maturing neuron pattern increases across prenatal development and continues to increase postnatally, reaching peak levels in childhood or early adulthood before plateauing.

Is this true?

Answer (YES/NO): NO